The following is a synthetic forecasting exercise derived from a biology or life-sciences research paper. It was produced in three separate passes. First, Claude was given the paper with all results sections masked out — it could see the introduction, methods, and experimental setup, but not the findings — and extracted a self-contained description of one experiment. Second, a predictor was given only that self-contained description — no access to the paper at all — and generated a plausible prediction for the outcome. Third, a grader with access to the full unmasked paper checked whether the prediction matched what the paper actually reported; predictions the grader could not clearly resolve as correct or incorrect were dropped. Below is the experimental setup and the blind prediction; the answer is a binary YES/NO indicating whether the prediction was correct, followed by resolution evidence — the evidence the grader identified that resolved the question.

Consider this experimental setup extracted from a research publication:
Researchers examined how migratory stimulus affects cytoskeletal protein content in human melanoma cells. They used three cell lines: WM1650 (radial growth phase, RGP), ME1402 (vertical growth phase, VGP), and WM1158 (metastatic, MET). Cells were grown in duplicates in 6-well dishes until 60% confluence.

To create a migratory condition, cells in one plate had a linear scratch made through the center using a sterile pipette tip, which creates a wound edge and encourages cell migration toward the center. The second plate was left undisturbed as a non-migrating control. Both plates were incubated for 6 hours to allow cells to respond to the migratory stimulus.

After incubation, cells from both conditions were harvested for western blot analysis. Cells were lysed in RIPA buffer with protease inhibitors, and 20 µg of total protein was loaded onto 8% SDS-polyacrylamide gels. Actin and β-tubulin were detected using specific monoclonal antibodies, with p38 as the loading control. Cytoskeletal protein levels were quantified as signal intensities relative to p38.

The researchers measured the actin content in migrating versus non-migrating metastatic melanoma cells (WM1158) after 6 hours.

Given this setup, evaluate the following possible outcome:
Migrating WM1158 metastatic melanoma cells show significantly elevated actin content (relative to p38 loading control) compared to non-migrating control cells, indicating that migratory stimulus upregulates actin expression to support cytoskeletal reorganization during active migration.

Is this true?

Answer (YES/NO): YES